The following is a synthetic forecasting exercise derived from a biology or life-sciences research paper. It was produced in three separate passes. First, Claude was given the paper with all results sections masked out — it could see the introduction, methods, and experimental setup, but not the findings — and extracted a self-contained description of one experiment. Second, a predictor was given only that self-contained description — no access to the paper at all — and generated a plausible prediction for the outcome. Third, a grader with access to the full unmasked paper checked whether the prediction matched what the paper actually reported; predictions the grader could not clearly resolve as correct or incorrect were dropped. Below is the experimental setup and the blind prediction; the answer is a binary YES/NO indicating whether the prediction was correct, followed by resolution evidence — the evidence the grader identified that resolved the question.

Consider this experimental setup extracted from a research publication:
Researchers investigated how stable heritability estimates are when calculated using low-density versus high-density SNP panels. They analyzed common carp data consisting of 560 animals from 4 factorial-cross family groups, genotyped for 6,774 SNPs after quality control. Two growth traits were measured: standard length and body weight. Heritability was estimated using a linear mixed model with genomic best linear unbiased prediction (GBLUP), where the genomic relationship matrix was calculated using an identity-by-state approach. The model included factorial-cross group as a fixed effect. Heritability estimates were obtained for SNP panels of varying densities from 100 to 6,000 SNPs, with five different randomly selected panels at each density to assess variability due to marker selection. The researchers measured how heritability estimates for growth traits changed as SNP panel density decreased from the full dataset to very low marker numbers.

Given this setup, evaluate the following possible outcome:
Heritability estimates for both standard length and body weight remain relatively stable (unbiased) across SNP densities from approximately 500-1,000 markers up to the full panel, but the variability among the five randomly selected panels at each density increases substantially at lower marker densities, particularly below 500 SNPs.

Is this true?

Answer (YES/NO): NO